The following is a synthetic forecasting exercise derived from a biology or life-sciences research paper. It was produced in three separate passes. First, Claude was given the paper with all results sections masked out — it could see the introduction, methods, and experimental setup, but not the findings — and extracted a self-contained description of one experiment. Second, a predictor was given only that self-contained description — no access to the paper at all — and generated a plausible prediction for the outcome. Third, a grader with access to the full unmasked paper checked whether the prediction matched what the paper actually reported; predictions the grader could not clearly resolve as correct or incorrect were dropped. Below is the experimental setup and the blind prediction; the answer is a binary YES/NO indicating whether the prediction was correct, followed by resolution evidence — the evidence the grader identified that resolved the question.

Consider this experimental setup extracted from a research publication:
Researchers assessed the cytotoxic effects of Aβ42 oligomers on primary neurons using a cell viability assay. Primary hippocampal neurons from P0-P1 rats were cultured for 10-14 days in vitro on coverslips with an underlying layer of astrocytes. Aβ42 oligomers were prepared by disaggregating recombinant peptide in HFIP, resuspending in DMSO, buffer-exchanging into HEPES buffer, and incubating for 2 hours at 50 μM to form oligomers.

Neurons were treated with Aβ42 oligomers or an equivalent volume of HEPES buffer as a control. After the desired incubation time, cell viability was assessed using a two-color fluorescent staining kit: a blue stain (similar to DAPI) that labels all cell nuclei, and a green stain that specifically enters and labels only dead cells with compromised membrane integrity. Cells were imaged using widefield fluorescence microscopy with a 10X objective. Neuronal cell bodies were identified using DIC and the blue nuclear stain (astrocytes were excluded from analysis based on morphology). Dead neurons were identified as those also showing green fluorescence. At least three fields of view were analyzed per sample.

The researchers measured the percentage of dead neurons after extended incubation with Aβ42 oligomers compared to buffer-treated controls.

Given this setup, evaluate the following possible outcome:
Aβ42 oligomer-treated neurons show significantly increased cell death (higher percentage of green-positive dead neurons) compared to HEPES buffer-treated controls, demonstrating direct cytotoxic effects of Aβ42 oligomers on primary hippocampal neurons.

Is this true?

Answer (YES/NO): YES